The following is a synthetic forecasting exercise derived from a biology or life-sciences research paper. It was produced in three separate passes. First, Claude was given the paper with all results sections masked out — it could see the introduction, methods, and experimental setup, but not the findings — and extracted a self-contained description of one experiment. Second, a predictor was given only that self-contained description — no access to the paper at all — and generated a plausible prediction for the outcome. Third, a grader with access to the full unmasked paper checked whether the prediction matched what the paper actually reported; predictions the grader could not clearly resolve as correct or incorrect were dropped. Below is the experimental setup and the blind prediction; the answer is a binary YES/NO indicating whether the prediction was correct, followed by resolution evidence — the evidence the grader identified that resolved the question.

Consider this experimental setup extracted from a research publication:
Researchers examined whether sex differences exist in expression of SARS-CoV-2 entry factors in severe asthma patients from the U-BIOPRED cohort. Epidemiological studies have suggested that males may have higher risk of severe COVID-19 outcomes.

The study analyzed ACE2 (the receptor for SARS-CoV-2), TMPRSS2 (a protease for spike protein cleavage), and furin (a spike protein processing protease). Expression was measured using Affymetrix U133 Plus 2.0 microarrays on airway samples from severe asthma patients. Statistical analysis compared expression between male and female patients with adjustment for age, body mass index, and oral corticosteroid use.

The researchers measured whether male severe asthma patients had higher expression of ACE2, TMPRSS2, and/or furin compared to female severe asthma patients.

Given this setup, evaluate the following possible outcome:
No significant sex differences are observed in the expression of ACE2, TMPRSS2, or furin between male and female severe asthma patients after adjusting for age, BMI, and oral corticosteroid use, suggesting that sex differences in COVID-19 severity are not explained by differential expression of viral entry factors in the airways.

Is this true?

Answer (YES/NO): NO